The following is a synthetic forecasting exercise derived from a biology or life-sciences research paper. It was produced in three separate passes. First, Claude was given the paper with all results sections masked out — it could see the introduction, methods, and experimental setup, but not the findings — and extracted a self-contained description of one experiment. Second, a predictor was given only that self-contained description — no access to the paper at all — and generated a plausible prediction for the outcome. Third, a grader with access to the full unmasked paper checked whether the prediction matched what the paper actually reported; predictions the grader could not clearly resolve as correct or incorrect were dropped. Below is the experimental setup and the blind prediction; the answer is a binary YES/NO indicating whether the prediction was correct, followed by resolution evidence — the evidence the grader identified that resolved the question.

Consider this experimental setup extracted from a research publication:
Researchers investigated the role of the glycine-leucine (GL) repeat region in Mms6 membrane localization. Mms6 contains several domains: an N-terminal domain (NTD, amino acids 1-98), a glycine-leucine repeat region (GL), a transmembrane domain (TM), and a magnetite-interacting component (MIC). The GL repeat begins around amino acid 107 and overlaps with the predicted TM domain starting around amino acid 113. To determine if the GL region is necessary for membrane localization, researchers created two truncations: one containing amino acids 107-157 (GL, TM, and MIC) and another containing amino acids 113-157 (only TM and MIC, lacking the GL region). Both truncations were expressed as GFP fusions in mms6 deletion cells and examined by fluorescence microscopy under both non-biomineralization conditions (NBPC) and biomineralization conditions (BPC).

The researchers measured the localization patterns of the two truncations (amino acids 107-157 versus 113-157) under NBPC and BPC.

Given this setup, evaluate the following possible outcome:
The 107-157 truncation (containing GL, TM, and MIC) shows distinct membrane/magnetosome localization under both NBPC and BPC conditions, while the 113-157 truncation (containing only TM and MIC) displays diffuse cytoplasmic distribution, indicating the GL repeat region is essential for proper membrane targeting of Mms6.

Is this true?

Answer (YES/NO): YES